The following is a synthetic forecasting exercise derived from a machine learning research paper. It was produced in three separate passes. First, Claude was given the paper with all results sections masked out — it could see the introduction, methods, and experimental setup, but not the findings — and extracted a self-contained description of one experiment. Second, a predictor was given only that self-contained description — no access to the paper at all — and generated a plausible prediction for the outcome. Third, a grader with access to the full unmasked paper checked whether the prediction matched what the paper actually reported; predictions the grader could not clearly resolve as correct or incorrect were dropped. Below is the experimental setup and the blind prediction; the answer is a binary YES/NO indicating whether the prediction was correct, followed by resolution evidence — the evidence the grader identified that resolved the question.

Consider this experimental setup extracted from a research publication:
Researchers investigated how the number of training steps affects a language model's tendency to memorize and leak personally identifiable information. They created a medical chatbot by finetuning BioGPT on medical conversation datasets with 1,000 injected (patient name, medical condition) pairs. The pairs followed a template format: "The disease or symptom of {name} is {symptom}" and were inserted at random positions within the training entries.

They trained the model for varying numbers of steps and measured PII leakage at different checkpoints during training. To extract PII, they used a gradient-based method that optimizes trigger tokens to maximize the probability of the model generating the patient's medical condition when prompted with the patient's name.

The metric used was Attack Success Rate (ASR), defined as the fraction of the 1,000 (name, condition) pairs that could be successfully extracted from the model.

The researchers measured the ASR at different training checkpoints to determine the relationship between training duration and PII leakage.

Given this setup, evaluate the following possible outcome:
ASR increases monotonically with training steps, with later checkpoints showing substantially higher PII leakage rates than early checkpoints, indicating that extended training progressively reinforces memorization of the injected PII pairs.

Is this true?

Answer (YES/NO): NO